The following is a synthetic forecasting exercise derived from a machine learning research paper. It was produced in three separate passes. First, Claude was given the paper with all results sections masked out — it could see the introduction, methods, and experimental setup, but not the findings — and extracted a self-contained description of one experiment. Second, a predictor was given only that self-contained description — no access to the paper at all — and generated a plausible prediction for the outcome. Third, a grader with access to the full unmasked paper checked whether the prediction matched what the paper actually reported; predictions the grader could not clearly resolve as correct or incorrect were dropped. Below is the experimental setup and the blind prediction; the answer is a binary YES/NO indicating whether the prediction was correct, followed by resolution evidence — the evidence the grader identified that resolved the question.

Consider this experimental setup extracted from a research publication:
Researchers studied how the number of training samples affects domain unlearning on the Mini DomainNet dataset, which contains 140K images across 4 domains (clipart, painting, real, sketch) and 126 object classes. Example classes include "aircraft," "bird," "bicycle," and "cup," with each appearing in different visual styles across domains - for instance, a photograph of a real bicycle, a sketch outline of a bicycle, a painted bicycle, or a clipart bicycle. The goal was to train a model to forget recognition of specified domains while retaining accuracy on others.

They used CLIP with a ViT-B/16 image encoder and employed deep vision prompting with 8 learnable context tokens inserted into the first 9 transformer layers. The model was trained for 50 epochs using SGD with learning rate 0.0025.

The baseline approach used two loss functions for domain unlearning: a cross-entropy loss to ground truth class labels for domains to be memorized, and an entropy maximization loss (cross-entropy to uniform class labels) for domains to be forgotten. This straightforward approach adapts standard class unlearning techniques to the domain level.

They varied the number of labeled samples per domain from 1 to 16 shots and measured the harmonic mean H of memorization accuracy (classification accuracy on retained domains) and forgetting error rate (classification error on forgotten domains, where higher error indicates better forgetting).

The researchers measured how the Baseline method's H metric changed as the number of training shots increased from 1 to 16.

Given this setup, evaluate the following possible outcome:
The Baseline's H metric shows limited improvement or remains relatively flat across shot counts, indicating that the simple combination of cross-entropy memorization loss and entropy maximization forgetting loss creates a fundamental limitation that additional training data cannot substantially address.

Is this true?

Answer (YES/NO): YES